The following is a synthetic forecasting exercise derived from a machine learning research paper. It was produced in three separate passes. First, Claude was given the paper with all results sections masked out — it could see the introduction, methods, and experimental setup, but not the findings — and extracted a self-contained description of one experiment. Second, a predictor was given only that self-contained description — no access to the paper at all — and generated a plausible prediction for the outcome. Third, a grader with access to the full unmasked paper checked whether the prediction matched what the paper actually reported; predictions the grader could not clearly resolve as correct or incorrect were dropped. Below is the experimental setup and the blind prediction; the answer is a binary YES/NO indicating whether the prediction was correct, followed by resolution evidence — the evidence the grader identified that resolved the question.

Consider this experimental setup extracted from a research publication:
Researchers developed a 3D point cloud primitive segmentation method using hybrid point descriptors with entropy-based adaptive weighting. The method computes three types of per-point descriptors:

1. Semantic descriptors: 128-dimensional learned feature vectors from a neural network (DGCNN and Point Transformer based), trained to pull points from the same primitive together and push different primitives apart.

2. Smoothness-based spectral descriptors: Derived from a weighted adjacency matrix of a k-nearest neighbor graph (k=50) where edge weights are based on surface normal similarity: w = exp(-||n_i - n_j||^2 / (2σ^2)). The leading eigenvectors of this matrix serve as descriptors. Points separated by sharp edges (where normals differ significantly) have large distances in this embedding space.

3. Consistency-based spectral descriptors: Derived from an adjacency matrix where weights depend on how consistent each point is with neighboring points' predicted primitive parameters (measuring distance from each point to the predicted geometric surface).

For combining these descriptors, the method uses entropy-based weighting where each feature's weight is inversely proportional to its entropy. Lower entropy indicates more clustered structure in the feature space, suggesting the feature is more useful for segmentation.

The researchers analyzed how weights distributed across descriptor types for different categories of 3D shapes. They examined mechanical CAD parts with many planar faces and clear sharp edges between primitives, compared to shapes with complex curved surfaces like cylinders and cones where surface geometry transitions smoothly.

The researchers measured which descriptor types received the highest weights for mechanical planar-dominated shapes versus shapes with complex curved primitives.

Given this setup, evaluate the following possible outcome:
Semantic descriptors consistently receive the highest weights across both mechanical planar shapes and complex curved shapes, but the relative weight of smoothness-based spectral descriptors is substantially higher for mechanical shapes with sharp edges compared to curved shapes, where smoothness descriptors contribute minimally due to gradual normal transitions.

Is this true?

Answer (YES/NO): NO